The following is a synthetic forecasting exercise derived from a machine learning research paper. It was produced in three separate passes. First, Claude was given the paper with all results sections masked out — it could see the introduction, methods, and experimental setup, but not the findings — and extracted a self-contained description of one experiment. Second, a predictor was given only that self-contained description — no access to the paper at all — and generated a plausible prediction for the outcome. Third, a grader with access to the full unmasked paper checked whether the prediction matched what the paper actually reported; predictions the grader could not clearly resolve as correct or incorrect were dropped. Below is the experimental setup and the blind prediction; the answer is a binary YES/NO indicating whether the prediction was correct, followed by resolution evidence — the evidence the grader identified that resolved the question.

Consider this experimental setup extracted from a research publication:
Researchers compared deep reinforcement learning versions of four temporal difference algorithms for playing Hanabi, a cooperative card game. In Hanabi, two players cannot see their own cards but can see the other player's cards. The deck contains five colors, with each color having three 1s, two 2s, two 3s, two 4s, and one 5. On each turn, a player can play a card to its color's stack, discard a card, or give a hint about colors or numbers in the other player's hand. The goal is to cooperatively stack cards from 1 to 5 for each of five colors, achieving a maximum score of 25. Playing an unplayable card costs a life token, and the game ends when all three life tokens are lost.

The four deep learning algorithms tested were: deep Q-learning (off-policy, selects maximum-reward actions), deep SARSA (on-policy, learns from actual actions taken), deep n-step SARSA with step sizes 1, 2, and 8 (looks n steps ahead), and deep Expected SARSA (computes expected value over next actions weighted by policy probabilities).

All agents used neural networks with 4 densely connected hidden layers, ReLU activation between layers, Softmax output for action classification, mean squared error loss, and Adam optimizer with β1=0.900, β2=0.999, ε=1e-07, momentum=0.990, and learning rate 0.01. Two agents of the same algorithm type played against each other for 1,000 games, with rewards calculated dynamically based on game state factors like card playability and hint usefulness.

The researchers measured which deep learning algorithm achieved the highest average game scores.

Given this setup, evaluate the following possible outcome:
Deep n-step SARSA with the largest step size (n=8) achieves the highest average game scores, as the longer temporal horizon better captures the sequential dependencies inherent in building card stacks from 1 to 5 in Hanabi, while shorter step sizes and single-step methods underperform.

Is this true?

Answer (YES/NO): NO